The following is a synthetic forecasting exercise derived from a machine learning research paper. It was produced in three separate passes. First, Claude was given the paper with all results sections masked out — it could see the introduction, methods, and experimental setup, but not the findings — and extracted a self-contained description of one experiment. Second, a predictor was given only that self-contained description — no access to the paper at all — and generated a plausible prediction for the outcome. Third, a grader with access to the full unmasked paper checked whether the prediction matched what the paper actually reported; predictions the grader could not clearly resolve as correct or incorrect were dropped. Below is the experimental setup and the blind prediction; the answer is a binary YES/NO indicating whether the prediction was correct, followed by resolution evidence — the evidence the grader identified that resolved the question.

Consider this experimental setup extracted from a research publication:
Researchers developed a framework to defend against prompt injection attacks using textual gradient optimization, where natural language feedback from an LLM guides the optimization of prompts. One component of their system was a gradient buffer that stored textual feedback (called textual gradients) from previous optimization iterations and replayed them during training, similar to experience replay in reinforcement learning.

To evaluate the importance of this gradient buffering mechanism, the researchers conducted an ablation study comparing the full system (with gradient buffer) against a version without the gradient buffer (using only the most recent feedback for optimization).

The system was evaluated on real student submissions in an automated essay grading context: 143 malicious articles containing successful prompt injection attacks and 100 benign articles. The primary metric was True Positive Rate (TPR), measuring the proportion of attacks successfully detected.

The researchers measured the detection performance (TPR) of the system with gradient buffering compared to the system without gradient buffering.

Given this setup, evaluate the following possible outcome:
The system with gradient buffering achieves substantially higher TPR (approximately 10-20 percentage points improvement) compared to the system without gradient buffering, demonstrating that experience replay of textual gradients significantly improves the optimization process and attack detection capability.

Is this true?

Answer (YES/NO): YES